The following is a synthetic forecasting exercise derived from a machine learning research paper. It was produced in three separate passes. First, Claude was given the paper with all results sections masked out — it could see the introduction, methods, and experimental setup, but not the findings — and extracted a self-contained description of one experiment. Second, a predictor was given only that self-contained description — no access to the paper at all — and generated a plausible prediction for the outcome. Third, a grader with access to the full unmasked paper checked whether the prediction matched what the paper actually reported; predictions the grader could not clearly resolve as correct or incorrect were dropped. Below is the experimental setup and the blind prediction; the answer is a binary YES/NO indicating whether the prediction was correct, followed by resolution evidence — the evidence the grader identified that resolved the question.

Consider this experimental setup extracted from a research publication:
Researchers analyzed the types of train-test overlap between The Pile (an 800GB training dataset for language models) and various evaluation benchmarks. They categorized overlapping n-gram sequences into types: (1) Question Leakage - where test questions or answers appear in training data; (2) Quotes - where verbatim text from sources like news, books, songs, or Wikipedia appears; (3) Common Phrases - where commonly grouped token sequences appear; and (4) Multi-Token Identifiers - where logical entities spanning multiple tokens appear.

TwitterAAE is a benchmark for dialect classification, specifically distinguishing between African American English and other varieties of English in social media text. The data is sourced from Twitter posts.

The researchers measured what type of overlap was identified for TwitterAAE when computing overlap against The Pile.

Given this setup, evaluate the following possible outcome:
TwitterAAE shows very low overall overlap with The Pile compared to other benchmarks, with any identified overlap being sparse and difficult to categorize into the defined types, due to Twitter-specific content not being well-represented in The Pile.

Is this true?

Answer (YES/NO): NO